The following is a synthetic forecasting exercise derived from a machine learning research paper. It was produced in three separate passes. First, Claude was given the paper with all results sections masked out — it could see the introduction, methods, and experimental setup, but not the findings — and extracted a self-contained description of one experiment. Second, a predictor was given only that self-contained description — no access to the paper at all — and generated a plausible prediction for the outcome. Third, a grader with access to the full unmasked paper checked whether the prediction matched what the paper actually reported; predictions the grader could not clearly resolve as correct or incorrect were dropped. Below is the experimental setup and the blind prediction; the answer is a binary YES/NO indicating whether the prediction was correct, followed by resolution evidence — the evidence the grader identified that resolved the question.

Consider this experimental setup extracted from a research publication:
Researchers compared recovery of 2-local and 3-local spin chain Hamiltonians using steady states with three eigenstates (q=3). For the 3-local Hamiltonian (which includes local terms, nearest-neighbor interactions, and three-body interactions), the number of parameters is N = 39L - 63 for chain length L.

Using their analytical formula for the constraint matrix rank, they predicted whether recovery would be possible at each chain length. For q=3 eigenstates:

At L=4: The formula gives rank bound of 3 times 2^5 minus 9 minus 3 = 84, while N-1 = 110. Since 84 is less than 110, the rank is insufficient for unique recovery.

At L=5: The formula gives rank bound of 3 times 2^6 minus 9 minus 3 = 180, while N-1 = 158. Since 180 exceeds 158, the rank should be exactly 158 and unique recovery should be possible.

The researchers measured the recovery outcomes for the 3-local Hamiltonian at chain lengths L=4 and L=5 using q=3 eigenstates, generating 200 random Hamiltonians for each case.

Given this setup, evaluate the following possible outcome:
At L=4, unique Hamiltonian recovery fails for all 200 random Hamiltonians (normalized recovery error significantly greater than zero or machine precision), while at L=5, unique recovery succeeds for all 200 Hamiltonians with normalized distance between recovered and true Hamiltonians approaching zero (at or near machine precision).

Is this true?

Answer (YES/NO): YES